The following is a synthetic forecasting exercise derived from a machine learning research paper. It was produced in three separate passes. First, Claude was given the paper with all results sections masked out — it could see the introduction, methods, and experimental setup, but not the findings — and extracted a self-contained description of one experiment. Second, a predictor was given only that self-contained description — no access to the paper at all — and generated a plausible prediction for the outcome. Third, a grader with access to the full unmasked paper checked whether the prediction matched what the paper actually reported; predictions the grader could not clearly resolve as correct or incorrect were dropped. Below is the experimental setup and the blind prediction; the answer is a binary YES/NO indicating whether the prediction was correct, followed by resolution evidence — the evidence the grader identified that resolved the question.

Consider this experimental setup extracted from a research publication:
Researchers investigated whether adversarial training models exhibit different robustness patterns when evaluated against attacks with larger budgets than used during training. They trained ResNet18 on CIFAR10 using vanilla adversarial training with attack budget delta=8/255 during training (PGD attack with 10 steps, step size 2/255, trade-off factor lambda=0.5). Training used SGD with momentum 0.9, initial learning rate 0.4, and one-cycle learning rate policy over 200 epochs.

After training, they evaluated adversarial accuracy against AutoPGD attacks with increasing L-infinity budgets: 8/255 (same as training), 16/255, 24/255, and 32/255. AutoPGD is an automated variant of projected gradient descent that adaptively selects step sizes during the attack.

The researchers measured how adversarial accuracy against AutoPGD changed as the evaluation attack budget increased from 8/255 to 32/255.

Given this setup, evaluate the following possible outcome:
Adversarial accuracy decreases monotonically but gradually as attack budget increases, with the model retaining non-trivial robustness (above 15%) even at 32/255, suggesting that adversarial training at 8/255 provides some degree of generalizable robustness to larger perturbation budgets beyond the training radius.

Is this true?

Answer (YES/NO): YES